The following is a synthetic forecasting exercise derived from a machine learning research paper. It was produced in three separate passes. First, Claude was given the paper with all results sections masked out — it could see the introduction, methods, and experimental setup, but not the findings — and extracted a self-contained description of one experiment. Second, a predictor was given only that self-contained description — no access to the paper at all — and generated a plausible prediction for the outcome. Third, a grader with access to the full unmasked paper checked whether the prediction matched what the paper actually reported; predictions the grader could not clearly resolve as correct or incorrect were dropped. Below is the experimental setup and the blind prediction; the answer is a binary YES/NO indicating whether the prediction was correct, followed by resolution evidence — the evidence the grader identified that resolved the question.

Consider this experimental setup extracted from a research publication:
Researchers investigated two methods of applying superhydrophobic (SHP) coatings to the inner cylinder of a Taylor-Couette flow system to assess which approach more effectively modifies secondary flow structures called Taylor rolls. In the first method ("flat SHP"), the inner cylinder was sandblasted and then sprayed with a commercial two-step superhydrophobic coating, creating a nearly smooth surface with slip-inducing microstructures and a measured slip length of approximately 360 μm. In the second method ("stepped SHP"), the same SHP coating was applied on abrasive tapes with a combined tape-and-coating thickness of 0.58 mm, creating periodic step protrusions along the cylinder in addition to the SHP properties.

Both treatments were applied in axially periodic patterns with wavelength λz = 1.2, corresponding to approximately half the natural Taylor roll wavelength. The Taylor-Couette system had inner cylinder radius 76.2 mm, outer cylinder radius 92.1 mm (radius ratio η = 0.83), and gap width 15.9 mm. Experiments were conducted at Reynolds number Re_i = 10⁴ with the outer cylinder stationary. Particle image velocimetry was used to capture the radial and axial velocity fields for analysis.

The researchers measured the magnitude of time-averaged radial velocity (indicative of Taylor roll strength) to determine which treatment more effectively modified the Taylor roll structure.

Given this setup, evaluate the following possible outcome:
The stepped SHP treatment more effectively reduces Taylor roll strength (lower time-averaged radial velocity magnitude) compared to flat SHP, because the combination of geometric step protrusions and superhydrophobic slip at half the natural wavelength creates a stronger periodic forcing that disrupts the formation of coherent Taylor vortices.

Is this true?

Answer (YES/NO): NO